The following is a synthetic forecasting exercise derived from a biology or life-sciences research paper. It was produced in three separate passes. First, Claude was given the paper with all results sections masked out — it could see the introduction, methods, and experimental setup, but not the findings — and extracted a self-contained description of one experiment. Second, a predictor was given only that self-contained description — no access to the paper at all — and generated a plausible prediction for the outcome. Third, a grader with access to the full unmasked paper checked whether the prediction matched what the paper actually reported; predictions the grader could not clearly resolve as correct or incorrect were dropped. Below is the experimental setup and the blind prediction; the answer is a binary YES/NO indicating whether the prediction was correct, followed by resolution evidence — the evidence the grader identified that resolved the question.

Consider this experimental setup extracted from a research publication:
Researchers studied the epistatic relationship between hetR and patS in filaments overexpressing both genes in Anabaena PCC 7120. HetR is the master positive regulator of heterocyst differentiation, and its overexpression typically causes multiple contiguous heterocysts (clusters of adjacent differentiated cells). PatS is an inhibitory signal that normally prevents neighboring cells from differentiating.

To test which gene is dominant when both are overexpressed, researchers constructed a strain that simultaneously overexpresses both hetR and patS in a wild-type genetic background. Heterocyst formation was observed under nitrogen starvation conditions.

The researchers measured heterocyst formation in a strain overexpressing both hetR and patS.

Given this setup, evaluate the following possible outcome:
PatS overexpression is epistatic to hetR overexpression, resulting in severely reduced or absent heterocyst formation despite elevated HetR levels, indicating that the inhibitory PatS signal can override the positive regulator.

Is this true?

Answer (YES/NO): YES